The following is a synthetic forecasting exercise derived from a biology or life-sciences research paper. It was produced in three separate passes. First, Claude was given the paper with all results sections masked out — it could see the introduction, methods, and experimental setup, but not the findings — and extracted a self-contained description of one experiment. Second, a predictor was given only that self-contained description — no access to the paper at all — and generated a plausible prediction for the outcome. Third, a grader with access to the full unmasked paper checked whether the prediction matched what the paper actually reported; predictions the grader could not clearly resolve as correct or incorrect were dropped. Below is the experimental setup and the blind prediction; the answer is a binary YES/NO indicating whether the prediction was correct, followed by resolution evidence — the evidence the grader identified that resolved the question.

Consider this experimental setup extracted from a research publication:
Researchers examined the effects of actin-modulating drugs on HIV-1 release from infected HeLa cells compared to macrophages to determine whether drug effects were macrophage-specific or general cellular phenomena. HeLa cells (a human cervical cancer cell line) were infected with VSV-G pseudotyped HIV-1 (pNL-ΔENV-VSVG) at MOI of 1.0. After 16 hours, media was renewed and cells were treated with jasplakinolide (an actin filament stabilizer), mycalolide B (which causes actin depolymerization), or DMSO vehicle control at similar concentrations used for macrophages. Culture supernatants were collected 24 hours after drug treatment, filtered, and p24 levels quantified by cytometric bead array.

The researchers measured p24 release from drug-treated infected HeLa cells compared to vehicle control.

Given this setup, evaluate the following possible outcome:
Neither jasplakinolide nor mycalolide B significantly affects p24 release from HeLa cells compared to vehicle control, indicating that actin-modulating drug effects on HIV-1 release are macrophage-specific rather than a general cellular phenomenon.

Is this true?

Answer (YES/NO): YES